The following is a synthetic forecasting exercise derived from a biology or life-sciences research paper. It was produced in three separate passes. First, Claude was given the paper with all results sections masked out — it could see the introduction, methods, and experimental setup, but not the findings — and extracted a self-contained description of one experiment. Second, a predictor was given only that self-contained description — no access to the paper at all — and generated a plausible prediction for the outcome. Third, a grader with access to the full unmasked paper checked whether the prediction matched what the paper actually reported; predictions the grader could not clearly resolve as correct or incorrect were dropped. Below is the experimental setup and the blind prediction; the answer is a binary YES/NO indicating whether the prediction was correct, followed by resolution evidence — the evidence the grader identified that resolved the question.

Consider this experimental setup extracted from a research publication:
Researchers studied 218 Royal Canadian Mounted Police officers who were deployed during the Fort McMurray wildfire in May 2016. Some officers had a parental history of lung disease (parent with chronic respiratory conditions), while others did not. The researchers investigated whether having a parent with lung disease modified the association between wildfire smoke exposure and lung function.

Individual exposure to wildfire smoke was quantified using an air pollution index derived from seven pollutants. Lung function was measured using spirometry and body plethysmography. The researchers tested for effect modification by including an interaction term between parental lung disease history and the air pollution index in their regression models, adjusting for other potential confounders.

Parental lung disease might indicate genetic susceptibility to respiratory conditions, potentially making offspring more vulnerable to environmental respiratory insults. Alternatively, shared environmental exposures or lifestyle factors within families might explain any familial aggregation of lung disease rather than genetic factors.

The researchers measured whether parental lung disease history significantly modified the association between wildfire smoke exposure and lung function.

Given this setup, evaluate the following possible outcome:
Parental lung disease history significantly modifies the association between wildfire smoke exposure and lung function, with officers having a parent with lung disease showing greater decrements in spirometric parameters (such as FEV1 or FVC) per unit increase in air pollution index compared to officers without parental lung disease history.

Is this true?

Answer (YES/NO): NO